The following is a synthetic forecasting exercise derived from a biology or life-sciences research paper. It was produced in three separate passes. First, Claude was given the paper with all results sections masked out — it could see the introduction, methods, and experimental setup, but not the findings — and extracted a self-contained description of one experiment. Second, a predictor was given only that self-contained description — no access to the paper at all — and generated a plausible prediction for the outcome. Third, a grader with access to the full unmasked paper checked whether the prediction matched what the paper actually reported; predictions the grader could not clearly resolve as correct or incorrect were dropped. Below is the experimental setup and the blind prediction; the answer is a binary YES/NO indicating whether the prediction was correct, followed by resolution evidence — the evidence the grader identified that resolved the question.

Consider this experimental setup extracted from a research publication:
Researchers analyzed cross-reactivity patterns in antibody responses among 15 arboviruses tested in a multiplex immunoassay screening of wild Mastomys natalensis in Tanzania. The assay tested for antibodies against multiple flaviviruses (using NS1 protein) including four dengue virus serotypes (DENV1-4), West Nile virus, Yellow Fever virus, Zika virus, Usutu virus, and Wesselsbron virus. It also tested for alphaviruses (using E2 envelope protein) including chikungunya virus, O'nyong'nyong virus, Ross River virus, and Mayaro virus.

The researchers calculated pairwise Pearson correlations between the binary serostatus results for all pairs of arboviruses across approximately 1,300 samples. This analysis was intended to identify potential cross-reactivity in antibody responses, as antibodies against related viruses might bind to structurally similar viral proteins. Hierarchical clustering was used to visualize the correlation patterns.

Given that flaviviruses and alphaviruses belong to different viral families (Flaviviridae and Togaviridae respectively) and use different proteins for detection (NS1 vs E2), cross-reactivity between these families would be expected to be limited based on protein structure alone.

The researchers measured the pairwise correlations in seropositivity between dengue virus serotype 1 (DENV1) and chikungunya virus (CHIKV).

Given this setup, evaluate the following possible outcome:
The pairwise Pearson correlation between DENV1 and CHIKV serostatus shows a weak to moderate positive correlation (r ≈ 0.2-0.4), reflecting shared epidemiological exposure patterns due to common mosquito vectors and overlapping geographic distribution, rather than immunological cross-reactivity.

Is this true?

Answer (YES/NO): NO